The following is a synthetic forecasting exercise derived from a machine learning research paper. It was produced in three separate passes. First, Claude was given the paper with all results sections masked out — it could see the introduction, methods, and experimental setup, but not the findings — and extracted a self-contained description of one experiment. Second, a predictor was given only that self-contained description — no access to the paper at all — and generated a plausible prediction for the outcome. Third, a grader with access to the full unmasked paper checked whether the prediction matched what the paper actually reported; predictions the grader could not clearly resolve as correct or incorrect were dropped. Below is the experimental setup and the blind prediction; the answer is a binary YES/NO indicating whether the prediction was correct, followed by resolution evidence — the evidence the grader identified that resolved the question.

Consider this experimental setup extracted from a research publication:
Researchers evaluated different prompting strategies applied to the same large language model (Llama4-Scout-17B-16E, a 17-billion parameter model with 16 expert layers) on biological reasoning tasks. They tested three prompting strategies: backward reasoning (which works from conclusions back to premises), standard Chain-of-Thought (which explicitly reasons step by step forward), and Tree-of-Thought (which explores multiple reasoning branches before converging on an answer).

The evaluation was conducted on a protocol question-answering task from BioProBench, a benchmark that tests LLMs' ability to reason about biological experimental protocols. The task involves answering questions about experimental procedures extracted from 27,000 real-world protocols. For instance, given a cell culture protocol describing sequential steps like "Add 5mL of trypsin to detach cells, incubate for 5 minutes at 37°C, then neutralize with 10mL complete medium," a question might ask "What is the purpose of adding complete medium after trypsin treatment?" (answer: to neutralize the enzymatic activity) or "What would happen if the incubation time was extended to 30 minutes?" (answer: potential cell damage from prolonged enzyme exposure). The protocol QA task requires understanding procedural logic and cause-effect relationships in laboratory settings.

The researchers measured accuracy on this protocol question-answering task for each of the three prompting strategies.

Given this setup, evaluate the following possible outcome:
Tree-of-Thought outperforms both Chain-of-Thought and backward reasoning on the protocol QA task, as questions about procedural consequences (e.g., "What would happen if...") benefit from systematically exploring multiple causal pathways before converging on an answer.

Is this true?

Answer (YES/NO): NO